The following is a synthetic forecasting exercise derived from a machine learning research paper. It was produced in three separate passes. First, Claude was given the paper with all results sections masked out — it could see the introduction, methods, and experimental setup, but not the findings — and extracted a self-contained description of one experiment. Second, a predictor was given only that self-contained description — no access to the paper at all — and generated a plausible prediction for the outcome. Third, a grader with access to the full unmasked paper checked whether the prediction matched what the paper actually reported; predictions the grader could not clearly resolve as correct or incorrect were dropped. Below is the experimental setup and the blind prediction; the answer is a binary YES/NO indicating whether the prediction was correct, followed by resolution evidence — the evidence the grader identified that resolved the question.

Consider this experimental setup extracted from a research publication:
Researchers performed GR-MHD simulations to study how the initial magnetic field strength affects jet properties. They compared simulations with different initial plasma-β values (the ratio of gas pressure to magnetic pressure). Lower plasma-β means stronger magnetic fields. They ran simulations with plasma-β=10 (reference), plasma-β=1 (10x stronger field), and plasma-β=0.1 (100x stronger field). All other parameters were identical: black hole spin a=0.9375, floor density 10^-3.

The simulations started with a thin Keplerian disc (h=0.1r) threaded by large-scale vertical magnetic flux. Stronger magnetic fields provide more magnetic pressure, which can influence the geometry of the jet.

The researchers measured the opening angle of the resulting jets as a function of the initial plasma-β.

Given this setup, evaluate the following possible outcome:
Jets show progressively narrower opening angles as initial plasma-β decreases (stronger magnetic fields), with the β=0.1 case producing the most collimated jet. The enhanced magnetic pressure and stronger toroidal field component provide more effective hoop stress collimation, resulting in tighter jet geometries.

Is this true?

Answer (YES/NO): NO